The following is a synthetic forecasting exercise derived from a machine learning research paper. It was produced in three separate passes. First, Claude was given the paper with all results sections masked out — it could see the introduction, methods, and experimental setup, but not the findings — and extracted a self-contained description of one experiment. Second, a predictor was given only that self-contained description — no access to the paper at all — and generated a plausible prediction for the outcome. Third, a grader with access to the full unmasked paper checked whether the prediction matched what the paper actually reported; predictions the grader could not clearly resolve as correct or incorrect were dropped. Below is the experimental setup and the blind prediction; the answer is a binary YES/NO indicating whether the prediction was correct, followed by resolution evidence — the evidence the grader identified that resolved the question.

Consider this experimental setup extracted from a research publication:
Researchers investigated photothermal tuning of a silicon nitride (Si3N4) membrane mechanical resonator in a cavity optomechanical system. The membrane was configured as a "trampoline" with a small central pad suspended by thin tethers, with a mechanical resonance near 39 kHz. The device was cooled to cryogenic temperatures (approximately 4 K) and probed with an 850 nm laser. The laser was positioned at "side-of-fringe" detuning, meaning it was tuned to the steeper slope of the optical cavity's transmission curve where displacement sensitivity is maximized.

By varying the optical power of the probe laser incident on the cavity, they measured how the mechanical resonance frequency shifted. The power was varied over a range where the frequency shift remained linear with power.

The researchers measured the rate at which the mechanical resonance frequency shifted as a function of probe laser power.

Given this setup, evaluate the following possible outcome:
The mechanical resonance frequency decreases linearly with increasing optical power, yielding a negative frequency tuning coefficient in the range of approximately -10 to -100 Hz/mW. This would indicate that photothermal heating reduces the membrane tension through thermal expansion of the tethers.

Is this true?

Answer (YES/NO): NO